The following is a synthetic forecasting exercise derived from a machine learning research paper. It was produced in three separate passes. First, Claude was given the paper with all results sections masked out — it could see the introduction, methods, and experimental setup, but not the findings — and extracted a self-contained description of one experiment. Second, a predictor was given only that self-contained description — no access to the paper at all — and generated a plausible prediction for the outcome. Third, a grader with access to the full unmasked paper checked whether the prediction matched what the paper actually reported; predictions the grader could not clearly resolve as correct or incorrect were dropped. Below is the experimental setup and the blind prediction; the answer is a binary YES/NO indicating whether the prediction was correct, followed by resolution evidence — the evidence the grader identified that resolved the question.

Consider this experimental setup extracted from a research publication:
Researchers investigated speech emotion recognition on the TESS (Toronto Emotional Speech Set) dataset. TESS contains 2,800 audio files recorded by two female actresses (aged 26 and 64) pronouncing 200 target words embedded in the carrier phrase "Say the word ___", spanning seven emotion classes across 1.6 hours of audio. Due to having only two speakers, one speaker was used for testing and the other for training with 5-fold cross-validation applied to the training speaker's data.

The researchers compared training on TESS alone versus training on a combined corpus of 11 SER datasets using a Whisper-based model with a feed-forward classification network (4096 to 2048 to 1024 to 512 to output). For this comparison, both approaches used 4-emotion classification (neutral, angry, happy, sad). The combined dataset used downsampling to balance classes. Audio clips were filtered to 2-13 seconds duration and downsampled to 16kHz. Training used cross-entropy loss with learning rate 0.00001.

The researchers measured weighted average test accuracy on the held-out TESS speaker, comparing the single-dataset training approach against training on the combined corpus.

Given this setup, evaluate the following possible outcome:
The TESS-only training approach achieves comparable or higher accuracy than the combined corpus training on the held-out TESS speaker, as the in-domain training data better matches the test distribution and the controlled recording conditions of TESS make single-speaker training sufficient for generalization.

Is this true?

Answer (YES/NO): NO